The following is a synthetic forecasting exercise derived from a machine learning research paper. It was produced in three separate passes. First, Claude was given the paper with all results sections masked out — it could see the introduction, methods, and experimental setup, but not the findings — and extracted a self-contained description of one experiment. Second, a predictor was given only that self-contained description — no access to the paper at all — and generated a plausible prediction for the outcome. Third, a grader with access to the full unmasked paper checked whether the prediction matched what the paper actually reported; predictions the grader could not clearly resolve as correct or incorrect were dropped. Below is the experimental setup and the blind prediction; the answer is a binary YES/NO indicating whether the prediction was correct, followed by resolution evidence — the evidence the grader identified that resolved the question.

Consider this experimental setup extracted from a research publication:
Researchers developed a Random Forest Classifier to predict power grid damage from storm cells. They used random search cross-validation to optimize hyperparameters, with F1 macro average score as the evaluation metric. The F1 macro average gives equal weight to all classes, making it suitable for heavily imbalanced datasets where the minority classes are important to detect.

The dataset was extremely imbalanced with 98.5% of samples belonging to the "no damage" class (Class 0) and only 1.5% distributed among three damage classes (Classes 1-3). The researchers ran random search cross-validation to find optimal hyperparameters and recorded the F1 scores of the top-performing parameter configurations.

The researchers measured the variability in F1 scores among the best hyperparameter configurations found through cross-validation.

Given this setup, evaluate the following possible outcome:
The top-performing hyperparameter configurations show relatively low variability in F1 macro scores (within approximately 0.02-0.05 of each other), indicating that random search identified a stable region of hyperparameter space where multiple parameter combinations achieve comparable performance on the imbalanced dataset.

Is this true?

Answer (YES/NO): NO